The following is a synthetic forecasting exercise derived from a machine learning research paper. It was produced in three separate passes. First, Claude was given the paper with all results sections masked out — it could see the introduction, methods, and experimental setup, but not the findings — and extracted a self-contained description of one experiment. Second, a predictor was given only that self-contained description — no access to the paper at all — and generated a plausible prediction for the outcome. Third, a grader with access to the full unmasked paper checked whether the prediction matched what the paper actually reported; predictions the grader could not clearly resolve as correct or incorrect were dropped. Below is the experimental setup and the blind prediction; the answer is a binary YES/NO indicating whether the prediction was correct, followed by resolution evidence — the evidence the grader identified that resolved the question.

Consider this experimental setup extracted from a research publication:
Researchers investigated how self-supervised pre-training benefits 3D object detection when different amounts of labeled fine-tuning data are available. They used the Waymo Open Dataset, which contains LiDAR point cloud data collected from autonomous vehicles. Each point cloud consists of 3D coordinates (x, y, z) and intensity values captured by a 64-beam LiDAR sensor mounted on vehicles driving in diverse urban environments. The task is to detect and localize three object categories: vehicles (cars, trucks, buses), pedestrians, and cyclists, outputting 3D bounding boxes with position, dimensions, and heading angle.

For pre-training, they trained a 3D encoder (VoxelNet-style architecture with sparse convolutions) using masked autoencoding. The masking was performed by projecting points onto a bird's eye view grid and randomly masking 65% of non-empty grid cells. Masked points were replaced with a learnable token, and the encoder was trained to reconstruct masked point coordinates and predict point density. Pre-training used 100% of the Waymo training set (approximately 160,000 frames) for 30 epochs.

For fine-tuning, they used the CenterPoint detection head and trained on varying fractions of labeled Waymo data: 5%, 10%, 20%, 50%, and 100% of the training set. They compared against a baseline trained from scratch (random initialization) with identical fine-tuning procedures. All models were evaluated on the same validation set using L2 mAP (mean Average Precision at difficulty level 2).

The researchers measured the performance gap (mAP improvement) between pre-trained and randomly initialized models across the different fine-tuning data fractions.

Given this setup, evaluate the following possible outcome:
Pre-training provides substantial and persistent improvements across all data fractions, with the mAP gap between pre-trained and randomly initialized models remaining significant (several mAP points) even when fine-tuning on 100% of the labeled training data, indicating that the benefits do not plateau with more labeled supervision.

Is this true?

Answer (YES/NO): NO